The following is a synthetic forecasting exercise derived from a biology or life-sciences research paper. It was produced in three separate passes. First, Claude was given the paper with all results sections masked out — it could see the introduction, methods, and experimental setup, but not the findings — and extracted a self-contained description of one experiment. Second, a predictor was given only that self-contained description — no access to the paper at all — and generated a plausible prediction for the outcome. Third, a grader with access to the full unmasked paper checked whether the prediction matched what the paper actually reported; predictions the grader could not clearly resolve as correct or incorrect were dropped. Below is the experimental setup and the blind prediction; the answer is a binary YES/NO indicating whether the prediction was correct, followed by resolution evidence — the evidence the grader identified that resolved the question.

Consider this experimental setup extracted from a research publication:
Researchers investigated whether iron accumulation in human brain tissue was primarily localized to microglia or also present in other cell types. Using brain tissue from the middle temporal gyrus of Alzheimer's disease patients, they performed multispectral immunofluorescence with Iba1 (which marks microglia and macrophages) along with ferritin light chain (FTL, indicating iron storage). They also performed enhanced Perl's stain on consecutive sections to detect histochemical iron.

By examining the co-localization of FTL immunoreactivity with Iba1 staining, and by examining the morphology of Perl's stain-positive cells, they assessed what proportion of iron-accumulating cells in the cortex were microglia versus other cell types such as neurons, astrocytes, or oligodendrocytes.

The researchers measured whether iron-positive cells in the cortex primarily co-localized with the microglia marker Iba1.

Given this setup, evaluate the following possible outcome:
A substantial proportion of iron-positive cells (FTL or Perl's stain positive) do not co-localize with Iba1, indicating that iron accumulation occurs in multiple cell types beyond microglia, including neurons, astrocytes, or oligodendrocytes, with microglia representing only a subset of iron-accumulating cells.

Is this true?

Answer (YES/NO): NO